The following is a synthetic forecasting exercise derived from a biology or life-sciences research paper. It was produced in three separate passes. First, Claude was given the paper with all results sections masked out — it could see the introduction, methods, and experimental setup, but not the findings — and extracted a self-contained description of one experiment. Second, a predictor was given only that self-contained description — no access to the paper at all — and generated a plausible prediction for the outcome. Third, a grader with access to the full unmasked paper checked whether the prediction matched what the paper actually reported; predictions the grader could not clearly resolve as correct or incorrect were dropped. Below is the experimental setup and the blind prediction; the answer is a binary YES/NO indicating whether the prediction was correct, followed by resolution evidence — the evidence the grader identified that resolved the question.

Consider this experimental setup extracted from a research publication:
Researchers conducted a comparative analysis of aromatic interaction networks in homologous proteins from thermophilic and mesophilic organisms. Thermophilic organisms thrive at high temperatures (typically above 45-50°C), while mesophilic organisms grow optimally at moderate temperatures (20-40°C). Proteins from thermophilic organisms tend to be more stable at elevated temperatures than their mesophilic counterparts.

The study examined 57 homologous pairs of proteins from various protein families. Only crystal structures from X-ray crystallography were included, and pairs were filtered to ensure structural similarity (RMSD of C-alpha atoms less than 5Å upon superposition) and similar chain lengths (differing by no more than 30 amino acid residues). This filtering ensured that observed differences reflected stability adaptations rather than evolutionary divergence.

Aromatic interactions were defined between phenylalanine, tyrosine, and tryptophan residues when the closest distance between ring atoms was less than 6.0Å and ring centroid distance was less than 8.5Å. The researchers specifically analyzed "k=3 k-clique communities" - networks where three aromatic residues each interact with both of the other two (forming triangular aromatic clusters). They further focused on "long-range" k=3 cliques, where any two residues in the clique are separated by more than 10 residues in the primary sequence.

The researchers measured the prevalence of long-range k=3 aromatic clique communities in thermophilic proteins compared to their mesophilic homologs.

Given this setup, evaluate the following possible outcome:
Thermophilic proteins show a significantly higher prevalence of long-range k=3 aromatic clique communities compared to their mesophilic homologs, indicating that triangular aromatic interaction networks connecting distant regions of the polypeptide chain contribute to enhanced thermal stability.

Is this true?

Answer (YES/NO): YES